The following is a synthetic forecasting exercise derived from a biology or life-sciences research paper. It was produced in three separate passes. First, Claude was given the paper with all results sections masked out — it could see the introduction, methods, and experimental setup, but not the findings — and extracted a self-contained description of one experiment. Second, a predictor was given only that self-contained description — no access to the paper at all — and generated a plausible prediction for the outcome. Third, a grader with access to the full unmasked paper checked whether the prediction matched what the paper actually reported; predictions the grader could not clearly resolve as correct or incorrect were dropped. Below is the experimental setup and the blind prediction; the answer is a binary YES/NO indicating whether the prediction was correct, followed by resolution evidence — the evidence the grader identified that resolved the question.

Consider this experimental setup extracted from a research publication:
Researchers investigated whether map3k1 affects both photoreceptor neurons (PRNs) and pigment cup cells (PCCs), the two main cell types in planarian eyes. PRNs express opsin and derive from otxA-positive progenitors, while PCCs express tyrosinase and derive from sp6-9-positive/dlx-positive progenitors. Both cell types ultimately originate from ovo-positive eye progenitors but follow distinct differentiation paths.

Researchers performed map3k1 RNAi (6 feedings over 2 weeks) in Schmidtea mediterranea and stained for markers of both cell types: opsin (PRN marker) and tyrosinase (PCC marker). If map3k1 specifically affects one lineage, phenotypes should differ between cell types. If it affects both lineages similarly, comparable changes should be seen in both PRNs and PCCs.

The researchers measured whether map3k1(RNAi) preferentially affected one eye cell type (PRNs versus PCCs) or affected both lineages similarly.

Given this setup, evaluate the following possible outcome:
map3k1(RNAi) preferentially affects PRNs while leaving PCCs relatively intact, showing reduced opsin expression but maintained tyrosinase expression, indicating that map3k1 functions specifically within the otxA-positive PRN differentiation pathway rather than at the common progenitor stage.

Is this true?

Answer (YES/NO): NO